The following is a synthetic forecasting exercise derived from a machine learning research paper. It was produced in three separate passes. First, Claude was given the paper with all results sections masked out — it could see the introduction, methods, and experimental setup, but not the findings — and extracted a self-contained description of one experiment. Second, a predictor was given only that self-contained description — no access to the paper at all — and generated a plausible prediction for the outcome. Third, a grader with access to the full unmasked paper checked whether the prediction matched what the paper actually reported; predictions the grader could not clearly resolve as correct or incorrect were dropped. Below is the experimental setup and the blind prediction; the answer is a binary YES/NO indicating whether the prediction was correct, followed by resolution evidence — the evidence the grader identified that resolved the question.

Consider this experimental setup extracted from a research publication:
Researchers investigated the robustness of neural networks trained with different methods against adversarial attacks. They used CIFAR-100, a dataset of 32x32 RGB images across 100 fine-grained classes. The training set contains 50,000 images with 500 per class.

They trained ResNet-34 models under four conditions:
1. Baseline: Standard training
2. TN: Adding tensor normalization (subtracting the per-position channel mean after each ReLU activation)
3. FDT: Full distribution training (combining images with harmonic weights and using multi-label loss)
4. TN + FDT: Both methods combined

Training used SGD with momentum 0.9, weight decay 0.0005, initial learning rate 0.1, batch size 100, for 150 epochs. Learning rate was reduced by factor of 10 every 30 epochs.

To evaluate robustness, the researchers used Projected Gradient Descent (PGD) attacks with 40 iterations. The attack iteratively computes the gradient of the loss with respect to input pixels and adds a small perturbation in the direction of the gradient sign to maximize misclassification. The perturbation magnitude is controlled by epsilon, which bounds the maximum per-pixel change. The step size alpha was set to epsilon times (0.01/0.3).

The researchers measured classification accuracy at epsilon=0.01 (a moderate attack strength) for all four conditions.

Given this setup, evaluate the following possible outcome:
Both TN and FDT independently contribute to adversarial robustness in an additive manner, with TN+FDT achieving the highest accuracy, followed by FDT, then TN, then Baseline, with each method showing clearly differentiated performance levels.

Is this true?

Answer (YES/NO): YES